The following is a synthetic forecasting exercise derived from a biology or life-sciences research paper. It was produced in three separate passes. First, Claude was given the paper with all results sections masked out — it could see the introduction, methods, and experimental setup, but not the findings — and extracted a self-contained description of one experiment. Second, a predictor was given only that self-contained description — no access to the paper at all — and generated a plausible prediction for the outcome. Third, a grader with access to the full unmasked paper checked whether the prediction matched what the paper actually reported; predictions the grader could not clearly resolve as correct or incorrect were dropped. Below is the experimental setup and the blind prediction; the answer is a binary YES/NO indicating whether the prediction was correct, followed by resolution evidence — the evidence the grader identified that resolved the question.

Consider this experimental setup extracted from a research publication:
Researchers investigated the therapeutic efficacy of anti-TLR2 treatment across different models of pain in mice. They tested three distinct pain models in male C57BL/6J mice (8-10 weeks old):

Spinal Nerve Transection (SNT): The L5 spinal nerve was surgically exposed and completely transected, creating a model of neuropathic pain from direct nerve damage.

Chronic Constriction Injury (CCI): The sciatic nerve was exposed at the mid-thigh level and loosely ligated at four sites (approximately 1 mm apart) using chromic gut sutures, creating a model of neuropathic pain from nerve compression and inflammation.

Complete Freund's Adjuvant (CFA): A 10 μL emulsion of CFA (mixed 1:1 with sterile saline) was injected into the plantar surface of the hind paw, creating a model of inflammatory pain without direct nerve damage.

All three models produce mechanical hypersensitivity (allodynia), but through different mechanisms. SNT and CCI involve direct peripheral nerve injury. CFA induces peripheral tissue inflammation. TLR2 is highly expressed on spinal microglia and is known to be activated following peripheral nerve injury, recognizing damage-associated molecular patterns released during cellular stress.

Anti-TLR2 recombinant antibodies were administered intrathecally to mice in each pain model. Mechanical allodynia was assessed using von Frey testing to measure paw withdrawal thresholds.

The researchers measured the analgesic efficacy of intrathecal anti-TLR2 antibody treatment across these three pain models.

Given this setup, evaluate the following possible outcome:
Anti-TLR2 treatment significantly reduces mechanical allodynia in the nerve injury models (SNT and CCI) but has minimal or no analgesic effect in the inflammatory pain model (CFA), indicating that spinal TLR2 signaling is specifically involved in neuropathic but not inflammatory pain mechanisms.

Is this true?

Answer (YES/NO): NO